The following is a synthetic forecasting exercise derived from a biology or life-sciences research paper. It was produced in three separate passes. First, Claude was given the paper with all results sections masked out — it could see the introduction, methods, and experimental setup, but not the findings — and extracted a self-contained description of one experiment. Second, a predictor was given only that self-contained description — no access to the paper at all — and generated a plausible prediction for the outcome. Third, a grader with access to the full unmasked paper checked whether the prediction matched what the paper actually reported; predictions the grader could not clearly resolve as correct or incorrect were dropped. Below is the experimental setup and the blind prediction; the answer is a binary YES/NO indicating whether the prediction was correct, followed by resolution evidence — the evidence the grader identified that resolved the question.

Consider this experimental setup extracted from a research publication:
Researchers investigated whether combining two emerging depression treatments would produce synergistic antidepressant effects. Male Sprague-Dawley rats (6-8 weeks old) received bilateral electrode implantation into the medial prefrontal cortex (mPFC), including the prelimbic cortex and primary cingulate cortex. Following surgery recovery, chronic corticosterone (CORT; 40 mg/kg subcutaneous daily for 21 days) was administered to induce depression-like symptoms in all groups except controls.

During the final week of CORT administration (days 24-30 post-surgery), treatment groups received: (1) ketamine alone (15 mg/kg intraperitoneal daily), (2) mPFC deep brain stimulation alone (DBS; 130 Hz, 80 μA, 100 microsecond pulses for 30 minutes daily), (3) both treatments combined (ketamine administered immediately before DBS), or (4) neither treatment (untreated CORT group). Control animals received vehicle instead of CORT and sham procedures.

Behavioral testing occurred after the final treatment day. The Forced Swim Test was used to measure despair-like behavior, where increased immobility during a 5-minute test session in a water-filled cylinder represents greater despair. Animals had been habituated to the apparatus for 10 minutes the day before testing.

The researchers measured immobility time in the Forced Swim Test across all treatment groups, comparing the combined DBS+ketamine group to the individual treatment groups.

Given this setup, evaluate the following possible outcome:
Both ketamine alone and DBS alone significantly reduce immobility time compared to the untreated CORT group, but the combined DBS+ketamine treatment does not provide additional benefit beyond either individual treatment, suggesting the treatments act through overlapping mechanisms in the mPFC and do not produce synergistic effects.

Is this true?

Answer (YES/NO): YES